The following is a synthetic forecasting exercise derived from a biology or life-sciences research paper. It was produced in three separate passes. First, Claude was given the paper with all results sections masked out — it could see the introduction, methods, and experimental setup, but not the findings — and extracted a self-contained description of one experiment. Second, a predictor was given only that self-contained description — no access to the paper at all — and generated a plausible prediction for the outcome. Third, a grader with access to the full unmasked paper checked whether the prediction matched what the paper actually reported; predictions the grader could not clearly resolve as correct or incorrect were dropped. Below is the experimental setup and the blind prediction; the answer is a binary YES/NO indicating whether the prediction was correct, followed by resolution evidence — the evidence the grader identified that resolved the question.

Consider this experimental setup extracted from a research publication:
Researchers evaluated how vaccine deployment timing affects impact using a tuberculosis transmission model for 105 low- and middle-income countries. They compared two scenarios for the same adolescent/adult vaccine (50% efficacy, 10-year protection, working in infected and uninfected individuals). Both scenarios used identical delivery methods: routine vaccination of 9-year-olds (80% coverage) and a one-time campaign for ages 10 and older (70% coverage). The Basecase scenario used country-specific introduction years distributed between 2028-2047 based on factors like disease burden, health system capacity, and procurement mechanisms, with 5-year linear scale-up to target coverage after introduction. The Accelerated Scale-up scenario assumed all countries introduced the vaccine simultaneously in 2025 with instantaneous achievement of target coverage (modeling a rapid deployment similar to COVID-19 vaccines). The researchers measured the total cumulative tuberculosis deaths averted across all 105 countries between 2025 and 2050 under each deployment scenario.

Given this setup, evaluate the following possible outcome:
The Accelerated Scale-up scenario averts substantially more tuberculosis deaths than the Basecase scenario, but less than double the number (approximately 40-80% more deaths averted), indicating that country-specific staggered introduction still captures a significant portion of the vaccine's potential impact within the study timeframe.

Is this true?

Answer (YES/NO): YES